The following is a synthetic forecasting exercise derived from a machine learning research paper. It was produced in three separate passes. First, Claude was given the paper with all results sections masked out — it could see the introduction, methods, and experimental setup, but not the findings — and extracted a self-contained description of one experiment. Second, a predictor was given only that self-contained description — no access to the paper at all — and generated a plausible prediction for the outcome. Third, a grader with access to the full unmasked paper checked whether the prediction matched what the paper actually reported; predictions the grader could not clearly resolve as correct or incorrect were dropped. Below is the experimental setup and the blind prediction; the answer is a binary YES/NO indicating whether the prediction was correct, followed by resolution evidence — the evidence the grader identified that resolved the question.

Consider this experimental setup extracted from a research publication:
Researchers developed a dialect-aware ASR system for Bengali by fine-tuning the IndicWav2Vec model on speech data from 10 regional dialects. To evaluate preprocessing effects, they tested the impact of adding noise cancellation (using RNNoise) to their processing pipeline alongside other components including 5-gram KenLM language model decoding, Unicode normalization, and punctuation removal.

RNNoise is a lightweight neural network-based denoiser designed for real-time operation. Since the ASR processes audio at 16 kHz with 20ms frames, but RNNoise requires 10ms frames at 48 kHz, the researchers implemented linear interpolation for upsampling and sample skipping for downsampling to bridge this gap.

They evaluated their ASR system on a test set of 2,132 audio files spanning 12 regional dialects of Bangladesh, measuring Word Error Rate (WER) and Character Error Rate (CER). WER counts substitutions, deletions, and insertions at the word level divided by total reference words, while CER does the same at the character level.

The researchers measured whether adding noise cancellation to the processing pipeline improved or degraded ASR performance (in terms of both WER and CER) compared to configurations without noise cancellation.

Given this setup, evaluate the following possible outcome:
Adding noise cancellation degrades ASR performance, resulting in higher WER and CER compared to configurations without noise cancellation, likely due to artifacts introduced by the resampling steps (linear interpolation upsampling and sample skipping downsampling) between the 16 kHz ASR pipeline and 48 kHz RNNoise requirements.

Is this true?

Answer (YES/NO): YES